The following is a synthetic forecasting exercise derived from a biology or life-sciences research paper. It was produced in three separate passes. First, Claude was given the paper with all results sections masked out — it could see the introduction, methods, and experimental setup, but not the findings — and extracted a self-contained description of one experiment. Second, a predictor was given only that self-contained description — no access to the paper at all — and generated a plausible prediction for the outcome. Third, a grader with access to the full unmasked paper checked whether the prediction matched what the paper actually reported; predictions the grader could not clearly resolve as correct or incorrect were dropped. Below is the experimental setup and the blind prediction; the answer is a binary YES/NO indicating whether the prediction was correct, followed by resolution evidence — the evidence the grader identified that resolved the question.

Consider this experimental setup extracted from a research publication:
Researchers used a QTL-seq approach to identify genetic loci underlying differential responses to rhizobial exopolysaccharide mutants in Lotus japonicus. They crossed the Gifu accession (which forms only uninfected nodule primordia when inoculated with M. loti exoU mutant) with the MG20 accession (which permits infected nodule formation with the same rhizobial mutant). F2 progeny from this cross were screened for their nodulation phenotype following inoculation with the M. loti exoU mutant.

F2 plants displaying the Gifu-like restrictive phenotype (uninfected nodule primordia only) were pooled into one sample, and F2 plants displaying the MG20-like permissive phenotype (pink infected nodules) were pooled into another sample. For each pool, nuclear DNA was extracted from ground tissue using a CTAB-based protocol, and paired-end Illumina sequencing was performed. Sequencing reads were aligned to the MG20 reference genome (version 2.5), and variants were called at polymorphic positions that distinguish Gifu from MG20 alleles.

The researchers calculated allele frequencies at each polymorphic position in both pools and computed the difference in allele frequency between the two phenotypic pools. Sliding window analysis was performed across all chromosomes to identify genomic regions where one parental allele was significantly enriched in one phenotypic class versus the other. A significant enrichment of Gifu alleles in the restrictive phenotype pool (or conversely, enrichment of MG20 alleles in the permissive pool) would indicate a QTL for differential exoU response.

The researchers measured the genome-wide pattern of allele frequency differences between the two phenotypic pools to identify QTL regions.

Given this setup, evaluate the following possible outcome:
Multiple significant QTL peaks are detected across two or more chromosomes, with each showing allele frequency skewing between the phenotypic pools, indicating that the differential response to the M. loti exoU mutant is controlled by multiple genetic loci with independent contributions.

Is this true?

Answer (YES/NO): YES